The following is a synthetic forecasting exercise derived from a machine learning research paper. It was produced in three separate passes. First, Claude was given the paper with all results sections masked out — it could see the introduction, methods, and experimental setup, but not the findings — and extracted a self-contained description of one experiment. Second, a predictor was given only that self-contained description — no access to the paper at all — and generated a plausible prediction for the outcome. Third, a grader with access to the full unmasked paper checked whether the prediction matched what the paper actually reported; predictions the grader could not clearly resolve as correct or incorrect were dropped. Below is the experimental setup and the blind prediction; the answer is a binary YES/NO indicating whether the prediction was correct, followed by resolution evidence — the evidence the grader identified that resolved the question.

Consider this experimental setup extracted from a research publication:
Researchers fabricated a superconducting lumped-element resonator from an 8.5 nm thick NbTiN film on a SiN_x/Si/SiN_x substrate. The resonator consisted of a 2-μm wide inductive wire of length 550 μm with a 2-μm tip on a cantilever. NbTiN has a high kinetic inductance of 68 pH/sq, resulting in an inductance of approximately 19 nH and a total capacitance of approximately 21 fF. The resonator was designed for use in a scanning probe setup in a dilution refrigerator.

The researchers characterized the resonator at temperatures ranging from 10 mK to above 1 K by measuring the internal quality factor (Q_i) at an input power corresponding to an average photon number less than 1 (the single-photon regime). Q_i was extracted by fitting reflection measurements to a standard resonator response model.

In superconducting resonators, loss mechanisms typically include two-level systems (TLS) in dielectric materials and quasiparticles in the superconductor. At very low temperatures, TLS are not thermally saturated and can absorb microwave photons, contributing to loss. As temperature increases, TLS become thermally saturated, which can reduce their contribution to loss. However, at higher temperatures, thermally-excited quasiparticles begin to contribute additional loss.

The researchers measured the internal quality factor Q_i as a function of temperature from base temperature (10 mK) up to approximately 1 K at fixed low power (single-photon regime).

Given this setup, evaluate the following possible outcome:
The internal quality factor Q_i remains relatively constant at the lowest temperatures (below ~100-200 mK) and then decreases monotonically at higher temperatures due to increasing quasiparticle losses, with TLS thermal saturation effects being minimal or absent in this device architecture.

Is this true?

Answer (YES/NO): NO